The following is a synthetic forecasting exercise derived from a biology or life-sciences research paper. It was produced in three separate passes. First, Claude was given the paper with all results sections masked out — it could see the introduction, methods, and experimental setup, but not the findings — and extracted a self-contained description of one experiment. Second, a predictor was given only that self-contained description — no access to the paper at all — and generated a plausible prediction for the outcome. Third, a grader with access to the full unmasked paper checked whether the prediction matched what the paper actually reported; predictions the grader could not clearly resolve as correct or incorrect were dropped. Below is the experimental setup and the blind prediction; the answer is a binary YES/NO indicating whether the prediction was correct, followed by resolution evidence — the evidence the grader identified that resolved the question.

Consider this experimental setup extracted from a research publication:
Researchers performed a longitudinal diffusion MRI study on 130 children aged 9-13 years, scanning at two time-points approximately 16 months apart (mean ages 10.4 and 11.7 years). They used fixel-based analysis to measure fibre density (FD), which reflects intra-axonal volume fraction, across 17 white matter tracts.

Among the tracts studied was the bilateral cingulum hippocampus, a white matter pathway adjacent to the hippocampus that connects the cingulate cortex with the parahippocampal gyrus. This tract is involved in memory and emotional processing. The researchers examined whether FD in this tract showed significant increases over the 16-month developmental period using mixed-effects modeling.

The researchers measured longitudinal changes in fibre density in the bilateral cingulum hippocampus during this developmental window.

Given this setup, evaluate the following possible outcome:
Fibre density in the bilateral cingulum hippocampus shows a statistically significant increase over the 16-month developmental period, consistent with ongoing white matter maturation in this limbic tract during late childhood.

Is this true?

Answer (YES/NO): NO